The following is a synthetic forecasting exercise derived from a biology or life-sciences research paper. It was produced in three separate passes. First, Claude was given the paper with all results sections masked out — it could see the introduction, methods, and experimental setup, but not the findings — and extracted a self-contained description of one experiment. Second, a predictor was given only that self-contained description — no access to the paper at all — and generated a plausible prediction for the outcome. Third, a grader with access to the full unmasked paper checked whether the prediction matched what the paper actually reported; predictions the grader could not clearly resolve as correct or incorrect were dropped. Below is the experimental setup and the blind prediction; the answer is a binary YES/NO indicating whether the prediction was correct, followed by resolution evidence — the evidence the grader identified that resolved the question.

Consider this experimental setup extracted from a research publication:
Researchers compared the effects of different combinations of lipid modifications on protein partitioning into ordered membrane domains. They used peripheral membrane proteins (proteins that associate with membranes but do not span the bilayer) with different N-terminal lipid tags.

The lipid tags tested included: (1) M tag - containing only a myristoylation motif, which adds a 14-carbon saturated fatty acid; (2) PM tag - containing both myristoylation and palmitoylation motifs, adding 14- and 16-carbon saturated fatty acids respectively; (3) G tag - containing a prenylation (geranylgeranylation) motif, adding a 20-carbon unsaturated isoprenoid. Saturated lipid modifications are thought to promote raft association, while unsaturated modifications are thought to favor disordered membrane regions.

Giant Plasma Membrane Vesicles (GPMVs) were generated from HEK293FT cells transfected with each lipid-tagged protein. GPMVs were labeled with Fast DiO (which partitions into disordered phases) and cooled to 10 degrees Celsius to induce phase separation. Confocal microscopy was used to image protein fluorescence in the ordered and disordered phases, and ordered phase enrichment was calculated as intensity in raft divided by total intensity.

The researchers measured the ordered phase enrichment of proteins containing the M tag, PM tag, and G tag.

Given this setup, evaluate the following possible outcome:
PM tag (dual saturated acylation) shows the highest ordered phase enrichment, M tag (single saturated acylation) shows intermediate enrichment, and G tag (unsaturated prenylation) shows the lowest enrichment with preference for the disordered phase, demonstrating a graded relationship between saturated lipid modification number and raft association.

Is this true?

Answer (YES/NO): NO